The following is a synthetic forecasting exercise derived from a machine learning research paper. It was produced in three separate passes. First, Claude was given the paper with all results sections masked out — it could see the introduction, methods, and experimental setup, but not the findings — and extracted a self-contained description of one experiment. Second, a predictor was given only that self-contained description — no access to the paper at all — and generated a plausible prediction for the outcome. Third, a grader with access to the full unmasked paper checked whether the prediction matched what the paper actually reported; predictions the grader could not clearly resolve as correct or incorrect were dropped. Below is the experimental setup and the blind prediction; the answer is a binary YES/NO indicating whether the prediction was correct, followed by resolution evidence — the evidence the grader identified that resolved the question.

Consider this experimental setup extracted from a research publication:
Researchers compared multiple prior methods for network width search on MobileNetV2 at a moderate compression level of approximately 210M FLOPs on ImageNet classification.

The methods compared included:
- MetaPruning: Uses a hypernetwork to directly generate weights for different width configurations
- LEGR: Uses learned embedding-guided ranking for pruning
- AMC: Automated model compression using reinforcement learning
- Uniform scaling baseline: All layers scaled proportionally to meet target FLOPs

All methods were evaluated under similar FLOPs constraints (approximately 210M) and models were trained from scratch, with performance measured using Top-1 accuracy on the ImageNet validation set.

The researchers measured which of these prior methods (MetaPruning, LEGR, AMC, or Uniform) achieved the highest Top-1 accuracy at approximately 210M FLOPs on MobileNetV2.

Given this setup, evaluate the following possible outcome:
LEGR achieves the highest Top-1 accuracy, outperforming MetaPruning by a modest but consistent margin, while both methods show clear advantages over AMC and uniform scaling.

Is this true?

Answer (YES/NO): NO